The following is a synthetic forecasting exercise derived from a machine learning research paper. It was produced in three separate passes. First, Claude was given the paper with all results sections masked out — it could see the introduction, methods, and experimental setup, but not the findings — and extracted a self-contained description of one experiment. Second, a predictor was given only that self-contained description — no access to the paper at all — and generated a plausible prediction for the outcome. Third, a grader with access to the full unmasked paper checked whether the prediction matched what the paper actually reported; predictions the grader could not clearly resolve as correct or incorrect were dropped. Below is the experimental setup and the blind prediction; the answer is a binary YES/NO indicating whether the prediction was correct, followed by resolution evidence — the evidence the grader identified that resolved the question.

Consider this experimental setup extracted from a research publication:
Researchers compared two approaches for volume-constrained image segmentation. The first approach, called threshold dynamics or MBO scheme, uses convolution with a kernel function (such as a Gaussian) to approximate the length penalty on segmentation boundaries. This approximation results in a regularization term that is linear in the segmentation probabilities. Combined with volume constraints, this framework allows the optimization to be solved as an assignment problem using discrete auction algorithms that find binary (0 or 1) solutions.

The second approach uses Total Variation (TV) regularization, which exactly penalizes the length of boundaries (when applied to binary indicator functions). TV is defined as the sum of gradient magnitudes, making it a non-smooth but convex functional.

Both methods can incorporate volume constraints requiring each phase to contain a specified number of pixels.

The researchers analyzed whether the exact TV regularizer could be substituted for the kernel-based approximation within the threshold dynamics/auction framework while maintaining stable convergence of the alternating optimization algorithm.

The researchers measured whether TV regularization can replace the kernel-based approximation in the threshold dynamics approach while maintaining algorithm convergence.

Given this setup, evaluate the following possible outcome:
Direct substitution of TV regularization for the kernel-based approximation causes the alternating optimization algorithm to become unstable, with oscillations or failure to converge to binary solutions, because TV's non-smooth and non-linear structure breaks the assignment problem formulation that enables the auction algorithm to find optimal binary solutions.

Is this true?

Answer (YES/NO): YES